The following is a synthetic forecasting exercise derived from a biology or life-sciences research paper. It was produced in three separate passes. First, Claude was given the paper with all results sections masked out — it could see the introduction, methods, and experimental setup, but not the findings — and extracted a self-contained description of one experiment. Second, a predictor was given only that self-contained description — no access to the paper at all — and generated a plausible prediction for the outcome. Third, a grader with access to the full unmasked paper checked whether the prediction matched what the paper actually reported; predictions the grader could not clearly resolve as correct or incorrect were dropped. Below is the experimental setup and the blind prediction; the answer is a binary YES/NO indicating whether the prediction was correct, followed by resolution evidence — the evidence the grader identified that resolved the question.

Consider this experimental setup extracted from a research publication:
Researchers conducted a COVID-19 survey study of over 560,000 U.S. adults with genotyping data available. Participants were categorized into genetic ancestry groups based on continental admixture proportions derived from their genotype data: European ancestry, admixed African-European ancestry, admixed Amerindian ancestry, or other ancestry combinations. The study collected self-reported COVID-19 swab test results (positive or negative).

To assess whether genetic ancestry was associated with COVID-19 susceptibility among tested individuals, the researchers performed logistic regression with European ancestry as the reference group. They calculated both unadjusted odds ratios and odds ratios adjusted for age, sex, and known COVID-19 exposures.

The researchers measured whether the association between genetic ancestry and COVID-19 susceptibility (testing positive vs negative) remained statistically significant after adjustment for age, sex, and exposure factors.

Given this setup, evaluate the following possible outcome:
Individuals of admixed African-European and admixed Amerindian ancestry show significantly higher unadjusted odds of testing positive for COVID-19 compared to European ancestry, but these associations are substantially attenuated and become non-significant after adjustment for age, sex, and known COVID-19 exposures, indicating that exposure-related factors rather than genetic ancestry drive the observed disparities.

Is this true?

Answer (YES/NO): NO